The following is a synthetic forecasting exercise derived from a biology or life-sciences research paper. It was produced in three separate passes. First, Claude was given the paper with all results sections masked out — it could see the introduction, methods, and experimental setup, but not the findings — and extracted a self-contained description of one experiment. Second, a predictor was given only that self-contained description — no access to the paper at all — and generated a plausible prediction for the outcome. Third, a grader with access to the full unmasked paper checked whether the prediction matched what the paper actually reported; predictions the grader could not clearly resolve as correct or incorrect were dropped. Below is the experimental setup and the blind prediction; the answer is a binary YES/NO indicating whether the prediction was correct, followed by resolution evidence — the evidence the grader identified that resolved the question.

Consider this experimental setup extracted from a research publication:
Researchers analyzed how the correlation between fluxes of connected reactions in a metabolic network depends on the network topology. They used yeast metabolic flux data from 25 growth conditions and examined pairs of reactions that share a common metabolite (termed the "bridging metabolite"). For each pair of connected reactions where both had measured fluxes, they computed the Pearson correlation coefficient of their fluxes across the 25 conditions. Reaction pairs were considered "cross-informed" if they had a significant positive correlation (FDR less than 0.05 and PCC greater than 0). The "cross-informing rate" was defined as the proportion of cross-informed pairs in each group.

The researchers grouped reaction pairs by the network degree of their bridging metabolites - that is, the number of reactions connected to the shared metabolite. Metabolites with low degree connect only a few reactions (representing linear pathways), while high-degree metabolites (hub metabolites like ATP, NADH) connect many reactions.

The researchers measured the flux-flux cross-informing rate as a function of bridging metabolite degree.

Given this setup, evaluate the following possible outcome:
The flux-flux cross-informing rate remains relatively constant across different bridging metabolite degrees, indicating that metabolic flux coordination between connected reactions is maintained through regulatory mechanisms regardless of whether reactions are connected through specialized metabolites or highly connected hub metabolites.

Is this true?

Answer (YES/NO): NO